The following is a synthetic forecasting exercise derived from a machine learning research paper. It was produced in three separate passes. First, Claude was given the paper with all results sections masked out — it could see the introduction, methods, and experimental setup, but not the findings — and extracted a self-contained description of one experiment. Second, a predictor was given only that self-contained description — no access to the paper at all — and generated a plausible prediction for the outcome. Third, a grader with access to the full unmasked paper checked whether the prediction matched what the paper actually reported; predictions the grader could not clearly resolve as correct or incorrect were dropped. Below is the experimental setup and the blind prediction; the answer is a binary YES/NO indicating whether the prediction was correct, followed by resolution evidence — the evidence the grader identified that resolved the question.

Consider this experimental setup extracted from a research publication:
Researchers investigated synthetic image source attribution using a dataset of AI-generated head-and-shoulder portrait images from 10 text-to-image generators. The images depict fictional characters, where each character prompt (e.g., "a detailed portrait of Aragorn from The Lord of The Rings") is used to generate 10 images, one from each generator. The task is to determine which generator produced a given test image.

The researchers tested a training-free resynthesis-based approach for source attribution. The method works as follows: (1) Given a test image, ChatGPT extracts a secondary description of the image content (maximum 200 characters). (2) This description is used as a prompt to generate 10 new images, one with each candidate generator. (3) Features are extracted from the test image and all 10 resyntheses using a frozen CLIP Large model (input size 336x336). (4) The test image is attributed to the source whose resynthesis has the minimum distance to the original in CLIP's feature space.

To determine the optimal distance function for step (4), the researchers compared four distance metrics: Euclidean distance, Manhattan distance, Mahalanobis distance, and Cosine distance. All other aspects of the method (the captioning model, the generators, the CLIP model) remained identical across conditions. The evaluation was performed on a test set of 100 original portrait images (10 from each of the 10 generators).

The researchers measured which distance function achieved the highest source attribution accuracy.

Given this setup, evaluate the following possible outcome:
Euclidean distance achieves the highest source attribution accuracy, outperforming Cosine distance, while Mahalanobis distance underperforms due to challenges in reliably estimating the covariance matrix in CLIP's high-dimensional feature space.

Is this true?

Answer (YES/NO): NO